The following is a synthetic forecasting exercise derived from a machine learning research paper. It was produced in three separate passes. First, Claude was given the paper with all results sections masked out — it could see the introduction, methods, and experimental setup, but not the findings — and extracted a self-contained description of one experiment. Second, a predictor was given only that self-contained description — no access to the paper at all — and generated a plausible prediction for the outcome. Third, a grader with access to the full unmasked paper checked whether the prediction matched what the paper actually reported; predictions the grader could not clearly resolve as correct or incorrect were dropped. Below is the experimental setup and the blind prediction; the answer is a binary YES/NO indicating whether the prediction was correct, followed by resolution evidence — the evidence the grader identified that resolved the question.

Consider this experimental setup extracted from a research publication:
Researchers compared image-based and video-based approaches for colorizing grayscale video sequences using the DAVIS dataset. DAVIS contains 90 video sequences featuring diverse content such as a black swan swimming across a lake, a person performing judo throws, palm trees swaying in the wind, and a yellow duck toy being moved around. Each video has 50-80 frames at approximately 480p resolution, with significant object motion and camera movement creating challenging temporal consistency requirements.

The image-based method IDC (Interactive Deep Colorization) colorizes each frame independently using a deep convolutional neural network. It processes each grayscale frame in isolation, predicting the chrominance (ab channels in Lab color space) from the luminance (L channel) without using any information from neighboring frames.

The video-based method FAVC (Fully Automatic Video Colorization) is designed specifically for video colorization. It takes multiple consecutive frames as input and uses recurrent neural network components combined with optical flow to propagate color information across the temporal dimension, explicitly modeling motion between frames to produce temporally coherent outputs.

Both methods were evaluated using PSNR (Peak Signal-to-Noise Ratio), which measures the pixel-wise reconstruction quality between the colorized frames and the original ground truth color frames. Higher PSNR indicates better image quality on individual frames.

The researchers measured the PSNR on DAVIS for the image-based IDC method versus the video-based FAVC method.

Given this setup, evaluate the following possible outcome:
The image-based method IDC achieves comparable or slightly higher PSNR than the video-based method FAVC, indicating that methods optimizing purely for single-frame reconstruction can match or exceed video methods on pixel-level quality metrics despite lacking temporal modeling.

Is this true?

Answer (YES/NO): YES